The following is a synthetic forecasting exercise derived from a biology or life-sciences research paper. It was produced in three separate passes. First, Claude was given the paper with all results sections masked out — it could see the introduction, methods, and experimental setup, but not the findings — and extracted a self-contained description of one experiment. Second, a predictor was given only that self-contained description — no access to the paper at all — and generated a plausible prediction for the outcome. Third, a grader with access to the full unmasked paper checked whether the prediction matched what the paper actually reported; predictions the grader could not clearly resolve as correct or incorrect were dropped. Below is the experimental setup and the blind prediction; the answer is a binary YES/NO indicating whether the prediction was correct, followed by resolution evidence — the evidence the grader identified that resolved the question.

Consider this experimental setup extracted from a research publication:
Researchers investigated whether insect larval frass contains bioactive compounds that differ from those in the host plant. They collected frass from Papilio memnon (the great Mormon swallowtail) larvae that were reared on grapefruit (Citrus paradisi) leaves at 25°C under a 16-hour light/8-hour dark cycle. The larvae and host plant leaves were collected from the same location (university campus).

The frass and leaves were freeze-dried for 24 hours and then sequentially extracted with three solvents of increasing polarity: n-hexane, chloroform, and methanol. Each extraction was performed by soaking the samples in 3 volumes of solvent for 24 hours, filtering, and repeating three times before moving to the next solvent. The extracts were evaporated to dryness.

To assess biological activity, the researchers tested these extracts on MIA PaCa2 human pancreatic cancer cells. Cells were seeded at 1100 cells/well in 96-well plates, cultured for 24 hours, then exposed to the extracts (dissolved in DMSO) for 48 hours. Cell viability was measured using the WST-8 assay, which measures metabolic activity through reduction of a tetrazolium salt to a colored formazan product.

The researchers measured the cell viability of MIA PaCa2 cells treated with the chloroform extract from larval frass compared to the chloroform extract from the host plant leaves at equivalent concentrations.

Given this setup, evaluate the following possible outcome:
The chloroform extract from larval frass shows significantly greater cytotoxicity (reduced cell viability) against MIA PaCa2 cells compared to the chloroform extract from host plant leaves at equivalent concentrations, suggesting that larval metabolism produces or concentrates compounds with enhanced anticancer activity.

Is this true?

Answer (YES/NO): YES